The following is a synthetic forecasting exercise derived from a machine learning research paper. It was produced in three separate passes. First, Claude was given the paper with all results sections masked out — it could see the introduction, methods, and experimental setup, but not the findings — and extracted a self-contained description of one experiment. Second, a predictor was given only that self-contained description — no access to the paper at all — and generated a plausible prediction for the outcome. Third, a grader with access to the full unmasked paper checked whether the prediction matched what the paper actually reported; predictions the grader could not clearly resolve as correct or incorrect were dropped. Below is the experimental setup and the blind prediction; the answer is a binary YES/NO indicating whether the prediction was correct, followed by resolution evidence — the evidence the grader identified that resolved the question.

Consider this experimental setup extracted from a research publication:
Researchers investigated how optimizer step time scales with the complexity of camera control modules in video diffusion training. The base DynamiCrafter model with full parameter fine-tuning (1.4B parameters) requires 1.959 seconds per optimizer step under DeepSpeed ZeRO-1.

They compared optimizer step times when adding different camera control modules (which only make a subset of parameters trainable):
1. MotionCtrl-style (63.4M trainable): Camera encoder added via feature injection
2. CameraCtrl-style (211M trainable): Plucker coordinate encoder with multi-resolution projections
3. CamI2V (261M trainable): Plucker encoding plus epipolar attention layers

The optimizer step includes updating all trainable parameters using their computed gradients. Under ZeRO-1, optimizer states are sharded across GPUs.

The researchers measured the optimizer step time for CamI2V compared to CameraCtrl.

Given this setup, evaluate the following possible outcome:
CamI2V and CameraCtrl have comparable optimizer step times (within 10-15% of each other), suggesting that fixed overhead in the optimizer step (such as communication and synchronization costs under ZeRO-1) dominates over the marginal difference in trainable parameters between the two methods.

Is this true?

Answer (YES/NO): NO